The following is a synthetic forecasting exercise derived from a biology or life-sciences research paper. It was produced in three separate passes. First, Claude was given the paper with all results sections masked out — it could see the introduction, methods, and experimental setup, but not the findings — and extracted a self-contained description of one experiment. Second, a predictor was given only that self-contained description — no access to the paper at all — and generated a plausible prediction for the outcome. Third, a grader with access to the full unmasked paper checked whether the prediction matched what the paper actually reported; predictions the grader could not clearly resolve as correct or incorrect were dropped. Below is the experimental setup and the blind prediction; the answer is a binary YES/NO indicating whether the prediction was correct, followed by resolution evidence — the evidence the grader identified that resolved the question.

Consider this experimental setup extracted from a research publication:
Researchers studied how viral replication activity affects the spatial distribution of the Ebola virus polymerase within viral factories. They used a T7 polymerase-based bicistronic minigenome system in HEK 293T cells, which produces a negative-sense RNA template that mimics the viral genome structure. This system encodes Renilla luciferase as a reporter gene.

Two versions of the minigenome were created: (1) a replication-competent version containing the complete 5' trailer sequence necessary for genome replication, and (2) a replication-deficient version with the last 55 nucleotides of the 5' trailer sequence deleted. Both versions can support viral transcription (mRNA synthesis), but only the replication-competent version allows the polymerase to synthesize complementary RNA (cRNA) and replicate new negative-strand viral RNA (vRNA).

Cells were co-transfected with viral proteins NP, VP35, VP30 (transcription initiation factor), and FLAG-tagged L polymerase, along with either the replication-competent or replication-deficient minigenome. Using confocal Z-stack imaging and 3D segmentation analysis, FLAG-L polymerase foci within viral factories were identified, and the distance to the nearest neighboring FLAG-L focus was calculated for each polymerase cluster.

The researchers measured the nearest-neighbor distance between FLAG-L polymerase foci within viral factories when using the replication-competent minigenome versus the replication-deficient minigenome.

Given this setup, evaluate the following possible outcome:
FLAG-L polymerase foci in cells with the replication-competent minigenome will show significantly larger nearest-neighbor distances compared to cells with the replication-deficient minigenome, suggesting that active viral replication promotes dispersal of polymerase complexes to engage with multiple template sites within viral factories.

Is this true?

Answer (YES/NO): YES